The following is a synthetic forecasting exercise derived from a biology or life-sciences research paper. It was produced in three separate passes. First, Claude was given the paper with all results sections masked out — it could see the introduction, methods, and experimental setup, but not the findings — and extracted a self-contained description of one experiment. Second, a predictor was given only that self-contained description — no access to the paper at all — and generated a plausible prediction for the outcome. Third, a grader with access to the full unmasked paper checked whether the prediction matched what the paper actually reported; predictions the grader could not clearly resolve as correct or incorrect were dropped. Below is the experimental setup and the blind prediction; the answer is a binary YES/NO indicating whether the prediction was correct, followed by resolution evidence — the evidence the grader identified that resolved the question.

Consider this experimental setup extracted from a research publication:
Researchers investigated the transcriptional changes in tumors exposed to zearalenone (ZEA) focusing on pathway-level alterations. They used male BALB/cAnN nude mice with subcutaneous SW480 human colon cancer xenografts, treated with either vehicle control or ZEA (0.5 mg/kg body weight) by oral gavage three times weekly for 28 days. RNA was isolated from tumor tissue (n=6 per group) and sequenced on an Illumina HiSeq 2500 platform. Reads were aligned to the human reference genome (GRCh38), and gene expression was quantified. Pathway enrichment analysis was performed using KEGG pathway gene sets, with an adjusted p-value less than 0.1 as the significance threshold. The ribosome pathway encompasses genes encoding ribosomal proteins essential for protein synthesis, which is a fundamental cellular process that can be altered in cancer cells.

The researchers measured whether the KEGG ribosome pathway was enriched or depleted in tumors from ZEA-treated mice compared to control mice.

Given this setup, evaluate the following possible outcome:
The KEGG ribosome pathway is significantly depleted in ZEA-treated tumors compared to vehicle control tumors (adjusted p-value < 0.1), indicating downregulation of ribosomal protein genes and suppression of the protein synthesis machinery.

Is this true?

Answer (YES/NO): YES